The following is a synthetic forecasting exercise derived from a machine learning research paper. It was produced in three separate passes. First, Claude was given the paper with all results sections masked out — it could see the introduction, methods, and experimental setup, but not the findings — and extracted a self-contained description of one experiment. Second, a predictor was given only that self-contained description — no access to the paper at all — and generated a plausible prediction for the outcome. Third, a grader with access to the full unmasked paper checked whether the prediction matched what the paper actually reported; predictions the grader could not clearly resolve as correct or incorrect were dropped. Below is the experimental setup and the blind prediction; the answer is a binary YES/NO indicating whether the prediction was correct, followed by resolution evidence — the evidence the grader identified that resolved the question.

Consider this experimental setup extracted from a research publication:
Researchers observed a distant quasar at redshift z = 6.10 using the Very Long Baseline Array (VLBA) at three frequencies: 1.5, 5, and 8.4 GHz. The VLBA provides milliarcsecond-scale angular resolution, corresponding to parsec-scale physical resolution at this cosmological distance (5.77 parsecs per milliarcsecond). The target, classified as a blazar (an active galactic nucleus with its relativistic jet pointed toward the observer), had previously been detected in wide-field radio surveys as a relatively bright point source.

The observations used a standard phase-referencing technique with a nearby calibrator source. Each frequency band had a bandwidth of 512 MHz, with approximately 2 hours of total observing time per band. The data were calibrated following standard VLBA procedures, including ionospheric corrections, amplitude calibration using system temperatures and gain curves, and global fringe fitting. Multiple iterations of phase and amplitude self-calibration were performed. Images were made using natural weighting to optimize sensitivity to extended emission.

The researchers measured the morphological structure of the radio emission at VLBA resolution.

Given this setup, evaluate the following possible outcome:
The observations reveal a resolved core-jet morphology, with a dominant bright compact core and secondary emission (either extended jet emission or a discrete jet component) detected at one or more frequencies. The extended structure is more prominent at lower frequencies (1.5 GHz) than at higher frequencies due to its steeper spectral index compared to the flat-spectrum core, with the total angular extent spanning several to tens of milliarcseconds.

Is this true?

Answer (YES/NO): YES